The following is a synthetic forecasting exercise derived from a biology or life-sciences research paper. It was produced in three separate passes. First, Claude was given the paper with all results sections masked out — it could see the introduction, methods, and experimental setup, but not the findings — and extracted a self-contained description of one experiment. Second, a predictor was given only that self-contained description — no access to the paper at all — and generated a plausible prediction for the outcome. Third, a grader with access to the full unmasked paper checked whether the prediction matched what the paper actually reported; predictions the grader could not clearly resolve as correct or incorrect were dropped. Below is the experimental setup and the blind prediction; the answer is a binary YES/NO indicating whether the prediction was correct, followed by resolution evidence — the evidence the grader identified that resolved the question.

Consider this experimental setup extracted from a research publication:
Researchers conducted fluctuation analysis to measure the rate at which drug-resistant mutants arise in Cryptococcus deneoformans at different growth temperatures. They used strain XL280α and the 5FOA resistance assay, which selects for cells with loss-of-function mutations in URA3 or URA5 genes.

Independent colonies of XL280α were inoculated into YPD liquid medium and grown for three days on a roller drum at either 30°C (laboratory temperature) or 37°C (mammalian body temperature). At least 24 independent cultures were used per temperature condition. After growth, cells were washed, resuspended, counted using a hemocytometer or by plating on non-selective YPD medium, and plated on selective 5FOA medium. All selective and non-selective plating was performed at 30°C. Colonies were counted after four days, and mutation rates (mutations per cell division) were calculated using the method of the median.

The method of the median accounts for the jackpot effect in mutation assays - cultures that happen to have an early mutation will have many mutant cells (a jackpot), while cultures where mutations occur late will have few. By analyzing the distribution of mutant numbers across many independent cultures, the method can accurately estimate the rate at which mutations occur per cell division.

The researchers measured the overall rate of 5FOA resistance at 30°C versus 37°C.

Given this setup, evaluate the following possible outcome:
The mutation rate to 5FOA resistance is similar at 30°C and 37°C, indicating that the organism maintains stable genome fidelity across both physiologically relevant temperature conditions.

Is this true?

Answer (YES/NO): NO